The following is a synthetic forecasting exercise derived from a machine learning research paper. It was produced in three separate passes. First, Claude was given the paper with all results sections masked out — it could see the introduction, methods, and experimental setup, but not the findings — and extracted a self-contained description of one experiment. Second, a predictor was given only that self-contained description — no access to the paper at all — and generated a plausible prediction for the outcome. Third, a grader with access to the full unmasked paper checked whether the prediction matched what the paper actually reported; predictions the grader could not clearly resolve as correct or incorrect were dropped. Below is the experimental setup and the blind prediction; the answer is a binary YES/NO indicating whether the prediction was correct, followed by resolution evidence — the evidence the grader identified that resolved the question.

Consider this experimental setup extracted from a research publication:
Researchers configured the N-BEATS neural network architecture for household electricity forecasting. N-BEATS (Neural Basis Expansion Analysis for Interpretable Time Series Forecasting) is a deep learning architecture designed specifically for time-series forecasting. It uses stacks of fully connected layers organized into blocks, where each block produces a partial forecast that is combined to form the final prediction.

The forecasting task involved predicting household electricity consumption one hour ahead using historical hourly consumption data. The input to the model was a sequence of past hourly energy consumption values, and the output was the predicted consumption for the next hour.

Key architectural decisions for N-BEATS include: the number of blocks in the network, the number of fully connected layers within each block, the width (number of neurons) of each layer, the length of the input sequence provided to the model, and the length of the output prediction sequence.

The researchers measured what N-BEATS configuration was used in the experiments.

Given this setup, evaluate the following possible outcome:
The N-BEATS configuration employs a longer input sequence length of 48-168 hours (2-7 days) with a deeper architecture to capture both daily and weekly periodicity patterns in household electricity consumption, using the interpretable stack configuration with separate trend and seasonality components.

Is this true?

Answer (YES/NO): NO